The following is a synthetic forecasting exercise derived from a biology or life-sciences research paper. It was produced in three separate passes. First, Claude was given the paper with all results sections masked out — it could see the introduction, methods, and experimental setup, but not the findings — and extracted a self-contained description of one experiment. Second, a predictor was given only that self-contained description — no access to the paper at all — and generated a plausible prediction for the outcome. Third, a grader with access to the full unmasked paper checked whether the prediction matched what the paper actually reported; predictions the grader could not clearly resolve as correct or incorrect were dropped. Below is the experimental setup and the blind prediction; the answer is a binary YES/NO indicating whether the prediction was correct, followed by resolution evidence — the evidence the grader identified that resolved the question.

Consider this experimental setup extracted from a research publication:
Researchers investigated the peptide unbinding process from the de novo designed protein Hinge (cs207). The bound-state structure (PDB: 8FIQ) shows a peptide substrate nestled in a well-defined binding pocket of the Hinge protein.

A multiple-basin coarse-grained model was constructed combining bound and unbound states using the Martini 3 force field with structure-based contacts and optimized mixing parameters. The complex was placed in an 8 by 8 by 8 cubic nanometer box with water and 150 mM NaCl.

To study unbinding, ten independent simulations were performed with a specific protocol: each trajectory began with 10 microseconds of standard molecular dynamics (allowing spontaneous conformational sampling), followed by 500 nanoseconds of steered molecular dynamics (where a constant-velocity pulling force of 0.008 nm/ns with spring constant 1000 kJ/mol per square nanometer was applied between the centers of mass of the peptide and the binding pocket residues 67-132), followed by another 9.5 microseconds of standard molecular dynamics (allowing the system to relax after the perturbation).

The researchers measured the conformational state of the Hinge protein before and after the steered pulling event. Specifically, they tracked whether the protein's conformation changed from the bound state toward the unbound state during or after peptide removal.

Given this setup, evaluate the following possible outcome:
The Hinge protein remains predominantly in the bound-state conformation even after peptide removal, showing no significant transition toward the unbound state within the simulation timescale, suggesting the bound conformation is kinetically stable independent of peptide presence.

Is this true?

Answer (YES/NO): NO